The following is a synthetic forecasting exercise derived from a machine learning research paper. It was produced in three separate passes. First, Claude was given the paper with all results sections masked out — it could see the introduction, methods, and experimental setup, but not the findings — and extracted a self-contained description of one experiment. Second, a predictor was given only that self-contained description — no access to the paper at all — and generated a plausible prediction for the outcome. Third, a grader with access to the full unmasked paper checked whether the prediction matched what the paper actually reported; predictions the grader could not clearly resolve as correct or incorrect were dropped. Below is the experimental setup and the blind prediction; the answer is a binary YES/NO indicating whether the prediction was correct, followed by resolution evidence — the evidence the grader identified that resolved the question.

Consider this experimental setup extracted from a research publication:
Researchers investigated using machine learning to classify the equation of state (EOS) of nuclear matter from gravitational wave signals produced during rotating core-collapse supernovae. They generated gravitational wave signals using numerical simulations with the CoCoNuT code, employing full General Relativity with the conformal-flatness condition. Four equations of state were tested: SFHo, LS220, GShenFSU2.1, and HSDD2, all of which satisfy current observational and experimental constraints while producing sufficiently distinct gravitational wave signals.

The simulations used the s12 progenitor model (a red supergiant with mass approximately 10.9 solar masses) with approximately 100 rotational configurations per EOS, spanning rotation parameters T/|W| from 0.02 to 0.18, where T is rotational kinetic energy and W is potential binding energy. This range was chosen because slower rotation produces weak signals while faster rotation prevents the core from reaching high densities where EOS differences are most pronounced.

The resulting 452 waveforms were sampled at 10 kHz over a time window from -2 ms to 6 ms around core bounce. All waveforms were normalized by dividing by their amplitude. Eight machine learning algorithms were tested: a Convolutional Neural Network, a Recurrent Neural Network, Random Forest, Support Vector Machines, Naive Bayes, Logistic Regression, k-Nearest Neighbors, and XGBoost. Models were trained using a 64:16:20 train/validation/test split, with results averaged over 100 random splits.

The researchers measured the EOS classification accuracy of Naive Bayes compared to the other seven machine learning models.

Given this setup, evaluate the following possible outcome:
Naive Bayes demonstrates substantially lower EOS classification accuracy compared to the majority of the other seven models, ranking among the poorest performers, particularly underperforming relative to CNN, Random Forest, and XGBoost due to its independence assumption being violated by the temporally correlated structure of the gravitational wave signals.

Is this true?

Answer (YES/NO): YES